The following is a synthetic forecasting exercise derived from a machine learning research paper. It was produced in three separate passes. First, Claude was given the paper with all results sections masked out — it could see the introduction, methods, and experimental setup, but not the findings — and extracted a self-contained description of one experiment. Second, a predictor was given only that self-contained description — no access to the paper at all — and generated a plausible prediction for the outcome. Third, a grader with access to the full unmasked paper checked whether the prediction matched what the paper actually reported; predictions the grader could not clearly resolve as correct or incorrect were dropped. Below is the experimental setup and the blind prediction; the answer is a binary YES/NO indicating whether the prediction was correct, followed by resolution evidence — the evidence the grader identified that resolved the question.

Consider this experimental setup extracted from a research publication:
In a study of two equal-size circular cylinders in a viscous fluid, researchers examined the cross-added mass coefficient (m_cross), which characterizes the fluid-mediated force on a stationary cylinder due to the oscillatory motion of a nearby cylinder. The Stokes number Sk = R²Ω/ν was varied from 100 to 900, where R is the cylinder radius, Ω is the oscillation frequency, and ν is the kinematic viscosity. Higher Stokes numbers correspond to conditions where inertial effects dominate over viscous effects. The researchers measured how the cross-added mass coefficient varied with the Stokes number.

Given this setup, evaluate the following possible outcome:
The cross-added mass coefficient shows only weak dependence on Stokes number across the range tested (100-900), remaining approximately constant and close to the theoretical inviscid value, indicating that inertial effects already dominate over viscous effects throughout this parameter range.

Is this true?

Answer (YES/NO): NO